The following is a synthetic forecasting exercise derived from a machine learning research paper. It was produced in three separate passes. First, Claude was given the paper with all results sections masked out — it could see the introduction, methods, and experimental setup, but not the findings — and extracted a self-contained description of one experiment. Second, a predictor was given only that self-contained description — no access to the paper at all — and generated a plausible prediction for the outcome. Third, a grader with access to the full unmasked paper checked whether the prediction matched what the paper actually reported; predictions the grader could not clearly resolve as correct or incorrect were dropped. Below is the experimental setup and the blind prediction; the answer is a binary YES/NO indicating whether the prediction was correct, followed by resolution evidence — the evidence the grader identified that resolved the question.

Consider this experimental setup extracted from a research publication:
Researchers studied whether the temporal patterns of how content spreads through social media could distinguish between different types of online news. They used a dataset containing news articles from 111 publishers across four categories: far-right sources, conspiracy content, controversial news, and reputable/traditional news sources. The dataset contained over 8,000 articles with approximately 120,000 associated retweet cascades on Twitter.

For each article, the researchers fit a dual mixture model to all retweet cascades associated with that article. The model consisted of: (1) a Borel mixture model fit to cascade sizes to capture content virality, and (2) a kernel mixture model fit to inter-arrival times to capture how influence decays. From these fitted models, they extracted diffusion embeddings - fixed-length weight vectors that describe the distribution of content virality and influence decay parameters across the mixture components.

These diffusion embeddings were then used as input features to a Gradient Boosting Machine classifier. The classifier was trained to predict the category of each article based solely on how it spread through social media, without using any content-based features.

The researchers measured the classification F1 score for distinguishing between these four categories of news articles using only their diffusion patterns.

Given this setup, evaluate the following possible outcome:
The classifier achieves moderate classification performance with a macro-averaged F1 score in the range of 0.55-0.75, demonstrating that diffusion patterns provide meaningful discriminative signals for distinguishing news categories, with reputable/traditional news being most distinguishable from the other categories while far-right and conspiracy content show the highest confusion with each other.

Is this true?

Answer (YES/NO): NO